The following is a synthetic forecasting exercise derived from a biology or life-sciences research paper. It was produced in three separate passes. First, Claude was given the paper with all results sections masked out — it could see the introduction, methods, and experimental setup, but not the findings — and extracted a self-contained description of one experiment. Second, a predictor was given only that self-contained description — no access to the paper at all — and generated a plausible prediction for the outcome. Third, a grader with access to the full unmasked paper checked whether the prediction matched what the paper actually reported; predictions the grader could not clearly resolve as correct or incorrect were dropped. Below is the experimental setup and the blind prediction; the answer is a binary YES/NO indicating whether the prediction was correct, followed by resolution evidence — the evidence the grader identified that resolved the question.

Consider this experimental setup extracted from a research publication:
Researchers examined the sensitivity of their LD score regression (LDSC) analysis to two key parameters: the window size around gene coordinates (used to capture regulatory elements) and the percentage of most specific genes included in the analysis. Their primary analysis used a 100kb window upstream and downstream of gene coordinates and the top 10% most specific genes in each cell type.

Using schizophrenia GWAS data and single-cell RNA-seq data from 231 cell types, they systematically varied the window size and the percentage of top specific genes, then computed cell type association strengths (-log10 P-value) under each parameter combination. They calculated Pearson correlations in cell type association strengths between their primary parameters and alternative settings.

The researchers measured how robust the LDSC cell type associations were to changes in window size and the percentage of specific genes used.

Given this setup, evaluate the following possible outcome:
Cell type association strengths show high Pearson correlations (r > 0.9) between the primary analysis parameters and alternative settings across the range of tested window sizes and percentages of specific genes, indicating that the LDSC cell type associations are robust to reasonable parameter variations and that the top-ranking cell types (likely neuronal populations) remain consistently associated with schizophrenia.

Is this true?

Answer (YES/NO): YES